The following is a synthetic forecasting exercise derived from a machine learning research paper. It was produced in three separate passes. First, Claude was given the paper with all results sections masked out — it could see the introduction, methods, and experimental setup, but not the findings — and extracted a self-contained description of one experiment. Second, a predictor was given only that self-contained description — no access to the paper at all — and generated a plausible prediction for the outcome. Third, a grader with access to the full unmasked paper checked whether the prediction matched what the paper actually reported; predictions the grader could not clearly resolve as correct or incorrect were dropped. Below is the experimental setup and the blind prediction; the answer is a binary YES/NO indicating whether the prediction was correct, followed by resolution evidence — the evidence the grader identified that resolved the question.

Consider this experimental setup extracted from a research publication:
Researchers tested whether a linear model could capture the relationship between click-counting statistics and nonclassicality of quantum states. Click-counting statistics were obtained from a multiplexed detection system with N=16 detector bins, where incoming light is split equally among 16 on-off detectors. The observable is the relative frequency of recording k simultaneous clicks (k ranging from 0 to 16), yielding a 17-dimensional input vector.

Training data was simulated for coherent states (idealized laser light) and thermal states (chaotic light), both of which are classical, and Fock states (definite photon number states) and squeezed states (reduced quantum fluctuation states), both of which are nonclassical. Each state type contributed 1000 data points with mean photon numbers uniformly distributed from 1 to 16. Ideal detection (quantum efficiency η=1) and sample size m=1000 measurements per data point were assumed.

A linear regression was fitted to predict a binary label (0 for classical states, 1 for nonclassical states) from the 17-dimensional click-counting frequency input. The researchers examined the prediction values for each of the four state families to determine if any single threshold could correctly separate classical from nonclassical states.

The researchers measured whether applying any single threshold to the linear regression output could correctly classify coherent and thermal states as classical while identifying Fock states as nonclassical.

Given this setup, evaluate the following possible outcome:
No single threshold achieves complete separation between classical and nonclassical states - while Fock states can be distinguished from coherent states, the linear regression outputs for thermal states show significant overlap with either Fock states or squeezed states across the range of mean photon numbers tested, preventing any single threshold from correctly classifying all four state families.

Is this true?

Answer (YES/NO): NO